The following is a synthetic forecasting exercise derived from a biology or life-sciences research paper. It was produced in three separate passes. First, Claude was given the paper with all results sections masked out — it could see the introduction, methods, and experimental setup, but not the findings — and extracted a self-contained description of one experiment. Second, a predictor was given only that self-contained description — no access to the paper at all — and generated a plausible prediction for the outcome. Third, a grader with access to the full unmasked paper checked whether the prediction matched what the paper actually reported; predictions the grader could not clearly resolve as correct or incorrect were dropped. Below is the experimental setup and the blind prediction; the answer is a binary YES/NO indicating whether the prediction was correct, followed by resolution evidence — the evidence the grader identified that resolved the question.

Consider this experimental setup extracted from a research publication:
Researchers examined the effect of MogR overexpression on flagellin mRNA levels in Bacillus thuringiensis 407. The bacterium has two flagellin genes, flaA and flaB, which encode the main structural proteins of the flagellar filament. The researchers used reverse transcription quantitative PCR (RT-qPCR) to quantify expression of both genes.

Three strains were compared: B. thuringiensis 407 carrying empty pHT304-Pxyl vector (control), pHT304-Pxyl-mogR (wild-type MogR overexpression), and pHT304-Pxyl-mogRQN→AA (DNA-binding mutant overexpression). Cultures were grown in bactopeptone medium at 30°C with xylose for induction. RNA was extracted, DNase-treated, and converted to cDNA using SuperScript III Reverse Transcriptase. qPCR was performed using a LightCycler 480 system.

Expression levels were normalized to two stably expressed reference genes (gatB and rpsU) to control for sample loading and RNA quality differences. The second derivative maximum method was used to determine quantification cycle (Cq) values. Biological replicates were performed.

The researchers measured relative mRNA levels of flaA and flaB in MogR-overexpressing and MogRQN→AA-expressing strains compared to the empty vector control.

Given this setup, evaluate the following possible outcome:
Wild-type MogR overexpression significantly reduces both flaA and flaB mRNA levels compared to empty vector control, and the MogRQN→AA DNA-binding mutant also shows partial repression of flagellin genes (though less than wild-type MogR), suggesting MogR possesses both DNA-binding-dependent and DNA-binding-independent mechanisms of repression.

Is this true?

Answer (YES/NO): NO